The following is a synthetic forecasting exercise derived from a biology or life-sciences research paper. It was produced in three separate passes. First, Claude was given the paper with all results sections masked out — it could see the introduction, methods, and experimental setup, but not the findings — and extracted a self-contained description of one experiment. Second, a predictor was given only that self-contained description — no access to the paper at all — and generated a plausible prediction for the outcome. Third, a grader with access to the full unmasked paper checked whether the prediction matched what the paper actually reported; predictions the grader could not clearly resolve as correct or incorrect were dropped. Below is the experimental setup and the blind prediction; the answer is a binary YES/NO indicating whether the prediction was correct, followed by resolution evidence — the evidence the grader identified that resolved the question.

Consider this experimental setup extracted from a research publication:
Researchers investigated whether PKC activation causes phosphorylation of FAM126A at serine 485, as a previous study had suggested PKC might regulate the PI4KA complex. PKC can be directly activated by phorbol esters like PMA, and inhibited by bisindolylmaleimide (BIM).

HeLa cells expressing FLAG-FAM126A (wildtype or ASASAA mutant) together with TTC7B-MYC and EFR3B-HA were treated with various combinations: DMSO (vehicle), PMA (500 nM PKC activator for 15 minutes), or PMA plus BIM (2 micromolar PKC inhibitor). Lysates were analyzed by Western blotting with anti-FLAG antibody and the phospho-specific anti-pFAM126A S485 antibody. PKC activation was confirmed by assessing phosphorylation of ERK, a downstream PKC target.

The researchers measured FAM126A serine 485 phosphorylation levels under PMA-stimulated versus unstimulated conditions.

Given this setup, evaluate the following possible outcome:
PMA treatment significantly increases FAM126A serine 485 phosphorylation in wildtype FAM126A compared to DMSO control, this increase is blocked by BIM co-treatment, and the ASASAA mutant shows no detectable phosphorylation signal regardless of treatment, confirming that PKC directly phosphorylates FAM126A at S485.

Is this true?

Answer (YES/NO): NO